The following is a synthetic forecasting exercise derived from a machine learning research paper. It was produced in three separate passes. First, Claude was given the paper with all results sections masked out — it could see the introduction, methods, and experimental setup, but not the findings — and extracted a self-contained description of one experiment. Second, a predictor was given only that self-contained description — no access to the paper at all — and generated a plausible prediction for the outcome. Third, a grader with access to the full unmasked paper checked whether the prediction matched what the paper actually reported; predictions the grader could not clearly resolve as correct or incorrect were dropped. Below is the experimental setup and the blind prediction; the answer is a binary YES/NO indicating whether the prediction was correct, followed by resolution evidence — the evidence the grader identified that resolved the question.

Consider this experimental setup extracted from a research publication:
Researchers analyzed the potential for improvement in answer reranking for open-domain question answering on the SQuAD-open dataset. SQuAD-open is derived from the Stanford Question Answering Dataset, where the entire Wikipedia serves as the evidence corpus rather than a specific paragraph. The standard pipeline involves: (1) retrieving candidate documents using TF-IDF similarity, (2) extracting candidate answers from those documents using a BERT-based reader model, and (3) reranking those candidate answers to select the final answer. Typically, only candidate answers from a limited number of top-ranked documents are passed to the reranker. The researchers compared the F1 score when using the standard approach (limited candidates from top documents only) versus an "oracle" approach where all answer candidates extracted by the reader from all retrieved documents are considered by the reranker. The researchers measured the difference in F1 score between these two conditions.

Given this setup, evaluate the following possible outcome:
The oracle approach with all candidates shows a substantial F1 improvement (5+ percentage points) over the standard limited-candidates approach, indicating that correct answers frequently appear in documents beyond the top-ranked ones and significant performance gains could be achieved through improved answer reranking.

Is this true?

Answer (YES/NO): YES